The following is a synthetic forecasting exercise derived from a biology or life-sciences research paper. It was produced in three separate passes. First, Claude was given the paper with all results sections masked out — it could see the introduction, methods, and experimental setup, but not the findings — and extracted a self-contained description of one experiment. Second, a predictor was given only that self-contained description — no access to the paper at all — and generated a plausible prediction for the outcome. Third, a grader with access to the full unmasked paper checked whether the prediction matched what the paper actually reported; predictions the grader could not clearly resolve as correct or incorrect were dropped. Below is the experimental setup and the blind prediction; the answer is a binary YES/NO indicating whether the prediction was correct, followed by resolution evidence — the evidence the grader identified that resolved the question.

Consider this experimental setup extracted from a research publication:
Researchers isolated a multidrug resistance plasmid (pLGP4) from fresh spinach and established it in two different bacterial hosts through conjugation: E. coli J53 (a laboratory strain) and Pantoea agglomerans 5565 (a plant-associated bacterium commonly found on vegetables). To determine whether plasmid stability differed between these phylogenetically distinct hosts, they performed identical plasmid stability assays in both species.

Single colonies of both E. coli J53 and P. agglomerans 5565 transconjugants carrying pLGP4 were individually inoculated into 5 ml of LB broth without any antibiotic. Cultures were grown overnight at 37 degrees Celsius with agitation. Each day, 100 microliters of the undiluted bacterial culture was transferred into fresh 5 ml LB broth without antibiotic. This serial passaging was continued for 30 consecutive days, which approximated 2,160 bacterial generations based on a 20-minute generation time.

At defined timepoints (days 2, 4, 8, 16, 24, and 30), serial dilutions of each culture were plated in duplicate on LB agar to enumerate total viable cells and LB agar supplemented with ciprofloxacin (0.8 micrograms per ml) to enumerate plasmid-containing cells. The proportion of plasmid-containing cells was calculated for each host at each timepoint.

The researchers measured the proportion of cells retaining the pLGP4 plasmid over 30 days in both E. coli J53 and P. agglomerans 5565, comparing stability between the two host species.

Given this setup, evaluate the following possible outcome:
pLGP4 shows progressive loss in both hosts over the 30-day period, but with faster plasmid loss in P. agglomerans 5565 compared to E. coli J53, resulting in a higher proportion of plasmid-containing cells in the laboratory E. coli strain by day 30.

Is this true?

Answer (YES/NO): NO